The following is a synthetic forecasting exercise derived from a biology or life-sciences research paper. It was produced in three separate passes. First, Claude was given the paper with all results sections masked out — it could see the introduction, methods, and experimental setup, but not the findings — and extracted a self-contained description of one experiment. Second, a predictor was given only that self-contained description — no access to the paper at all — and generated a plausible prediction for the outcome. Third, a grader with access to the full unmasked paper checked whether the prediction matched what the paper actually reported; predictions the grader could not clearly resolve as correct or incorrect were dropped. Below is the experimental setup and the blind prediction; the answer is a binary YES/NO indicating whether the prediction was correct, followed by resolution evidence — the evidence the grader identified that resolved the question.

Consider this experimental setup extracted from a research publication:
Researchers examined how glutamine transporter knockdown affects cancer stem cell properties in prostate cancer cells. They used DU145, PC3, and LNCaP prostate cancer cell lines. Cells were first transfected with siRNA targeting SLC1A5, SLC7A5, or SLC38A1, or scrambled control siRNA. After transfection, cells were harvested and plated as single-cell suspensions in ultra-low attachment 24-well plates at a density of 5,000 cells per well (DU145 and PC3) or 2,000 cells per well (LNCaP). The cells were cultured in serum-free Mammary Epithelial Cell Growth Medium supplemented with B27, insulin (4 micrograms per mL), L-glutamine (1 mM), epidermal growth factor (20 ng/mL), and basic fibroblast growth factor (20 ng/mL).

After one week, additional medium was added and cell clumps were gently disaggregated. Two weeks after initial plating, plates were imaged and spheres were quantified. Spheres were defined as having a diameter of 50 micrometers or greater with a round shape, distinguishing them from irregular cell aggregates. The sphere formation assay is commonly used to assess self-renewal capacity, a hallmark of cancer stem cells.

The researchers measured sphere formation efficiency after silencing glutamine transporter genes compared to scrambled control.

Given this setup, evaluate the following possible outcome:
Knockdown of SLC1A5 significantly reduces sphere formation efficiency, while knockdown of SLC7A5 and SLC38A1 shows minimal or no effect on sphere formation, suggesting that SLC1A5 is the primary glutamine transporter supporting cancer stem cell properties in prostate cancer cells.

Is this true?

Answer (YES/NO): NO